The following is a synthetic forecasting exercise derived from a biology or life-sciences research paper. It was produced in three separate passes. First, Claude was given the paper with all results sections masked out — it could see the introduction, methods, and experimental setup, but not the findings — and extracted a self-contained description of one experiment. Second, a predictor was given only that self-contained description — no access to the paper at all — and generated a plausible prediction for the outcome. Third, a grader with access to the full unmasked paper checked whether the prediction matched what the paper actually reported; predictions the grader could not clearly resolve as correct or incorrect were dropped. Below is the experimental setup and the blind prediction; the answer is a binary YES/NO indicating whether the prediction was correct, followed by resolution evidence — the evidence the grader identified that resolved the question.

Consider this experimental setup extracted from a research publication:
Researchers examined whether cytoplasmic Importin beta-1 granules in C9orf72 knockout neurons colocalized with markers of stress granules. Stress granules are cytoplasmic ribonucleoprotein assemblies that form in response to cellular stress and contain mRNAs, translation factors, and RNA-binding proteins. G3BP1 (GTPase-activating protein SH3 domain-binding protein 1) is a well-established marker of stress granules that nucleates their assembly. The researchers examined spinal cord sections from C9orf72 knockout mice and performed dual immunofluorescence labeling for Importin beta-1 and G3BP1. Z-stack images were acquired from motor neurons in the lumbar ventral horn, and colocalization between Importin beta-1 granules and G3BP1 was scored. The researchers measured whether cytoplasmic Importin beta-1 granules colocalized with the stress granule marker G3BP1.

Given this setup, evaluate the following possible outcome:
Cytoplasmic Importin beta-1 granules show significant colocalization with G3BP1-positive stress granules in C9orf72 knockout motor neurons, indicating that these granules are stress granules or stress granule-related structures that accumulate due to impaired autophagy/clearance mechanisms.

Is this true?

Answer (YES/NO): NO